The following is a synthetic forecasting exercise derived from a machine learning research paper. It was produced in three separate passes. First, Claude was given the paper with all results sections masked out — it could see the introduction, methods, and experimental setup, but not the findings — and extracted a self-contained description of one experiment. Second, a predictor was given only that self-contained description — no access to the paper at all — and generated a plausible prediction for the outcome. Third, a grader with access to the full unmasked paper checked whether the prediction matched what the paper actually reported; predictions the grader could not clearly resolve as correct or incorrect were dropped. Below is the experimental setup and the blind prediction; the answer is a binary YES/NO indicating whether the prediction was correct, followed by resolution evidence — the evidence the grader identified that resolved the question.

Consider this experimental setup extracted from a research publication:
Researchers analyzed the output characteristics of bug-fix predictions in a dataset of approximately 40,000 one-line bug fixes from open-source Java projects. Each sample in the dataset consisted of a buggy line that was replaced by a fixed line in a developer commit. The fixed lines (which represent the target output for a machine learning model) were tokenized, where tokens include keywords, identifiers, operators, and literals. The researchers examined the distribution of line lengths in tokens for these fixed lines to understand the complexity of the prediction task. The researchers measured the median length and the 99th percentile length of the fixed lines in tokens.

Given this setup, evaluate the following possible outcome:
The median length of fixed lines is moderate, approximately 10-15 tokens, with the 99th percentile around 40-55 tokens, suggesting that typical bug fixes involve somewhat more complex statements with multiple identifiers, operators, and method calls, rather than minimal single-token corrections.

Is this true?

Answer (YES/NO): NO